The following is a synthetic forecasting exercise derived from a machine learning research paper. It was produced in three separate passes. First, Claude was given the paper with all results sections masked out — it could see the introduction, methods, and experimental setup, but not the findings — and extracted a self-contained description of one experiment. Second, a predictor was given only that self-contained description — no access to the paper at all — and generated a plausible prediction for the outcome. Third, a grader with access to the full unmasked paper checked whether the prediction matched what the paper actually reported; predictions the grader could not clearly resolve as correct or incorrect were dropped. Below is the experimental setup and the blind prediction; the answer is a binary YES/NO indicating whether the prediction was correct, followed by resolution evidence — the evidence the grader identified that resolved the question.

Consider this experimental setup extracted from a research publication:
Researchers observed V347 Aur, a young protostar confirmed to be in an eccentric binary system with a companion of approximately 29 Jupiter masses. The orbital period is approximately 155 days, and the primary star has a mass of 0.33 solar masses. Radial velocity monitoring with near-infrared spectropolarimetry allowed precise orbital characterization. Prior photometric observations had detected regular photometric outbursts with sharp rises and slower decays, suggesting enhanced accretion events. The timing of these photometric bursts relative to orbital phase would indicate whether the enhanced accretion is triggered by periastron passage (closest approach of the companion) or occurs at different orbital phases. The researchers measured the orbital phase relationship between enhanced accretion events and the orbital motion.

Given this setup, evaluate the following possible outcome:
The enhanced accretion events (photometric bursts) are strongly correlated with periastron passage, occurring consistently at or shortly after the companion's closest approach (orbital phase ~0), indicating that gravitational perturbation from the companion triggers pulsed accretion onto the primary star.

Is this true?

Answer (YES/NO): YES